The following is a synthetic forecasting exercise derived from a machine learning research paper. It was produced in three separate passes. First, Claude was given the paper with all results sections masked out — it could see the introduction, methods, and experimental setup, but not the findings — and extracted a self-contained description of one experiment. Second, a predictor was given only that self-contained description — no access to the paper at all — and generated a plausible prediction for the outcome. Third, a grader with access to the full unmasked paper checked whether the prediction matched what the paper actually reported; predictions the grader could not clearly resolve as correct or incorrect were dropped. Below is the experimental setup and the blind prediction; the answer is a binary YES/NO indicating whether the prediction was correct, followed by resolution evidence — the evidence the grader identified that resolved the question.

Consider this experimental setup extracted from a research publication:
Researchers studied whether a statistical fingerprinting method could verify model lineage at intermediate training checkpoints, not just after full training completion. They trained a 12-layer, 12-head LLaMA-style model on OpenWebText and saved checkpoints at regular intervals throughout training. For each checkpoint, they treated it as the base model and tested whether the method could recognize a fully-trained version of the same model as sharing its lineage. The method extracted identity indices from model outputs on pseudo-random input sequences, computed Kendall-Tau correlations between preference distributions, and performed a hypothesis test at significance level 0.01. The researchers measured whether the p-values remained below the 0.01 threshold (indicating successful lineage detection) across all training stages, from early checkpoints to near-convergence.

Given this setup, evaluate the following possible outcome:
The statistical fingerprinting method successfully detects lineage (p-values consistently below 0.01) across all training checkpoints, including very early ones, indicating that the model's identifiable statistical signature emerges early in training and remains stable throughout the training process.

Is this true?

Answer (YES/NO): YES